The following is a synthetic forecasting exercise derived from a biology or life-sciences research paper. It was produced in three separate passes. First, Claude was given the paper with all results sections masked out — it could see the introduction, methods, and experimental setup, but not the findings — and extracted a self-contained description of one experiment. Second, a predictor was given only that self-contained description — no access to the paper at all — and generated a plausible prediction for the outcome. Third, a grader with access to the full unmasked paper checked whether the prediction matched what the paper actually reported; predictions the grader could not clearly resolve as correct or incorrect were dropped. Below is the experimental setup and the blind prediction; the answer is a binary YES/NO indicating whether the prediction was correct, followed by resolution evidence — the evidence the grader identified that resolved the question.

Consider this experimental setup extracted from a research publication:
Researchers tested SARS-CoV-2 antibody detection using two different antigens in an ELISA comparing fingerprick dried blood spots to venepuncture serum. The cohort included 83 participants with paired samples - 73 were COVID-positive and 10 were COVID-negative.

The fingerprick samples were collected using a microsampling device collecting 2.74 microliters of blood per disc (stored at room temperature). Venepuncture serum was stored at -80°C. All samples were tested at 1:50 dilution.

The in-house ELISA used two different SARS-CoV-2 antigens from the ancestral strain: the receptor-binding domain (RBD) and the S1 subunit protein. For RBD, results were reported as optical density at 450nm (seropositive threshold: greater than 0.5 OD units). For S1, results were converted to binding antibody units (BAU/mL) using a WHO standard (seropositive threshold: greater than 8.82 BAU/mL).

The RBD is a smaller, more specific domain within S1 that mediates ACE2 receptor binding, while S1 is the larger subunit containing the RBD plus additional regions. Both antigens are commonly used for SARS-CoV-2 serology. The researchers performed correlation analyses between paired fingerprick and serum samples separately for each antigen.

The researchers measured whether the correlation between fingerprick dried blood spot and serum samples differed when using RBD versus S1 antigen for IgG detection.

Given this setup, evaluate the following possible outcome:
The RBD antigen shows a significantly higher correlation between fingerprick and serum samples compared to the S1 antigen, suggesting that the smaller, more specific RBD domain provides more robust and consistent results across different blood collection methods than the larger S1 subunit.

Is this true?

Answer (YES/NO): YES